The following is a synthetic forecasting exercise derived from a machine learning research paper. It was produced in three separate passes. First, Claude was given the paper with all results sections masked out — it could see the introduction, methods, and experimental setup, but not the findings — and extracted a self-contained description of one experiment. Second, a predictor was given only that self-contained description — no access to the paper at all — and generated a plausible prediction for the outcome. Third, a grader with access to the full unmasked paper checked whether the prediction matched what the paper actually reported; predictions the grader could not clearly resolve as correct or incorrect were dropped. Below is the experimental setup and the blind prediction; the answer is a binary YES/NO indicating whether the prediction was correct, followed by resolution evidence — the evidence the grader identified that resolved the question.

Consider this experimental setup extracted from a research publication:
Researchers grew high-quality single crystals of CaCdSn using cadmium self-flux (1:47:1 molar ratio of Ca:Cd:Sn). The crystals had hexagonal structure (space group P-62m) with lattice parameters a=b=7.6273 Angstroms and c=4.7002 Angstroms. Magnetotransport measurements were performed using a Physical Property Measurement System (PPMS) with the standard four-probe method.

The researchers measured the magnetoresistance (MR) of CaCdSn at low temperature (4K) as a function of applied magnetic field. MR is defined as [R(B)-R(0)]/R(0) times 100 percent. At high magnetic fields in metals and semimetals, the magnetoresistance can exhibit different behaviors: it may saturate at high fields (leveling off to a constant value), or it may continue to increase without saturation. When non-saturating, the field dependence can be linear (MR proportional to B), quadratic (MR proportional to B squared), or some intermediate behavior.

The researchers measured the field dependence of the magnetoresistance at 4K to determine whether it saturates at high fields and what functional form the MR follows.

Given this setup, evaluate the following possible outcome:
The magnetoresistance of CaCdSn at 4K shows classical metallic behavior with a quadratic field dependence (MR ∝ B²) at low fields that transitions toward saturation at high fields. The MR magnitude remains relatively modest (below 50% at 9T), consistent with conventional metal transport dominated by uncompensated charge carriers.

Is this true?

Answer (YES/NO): NO